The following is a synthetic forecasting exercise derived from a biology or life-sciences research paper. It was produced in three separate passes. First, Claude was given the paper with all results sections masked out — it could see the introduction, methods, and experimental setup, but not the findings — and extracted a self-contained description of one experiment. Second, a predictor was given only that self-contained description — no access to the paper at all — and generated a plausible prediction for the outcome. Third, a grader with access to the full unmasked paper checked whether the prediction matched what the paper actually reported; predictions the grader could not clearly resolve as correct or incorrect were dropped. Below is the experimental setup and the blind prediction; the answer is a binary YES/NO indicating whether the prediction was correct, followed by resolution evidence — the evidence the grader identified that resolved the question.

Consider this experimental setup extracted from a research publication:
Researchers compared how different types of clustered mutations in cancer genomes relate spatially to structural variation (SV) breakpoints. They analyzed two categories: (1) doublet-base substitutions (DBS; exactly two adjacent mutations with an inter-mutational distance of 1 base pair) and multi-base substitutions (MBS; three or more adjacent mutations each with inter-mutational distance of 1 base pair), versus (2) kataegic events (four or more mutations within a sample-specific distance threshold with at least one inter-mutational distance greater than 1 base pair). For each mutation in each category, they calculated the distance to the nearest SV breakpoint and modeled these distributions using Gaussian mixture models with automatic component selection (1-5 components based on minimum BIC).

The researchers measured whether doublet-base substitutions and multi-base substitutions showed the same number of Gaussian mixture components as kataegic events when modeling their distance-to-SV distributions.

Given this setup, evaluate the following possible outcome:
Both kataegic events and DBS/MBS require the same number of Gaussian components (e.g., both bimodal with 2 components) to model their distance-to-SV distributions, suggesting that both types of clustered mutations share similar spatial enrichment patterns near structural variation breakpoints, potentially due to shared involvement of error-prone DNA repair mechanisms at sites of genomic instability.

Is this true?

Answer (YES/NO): NO